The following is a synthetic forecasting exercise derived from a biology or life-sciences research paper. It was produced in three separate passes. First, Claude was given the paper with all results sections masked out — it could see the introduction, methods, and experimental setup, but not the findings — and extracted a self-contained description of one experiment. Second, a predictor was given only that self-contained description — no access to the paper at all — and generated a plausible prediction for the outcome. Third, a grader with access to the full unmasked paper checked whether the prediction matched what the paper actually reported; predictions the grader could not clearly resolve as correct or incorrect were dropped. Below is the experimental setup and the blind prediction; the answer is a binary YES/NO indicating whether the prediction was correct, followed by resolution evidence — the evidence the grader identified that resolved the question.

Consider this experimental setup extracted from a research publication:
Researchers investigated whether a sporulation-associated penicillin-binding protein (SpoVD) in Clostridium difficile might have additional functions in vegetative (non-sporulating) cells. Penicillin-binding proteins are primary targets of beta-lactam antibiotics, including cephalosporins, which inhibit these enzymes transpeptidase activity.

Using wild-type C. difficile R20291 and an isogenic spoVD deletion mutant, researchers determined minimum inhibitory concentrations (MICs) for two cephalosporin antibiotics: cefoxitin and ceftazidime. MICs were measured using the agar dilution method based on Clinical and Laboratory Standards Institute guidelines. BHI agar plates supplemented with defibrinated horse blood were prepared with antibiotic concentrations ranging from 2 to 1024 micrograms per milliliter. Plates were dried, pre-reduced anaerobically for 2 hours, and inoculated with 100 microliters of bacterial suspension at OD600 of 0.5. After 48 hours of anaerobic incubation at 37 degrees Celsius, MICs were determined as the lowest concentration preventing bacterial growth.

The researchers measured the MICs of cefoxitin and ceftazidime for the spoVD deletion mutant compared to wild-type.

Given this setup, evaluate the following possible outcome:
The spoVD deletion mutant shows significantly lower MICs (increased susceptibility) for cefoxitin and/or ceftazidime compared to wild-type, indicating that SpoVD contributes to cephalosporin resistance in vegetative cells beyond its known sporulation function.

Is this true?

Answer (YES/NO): YES